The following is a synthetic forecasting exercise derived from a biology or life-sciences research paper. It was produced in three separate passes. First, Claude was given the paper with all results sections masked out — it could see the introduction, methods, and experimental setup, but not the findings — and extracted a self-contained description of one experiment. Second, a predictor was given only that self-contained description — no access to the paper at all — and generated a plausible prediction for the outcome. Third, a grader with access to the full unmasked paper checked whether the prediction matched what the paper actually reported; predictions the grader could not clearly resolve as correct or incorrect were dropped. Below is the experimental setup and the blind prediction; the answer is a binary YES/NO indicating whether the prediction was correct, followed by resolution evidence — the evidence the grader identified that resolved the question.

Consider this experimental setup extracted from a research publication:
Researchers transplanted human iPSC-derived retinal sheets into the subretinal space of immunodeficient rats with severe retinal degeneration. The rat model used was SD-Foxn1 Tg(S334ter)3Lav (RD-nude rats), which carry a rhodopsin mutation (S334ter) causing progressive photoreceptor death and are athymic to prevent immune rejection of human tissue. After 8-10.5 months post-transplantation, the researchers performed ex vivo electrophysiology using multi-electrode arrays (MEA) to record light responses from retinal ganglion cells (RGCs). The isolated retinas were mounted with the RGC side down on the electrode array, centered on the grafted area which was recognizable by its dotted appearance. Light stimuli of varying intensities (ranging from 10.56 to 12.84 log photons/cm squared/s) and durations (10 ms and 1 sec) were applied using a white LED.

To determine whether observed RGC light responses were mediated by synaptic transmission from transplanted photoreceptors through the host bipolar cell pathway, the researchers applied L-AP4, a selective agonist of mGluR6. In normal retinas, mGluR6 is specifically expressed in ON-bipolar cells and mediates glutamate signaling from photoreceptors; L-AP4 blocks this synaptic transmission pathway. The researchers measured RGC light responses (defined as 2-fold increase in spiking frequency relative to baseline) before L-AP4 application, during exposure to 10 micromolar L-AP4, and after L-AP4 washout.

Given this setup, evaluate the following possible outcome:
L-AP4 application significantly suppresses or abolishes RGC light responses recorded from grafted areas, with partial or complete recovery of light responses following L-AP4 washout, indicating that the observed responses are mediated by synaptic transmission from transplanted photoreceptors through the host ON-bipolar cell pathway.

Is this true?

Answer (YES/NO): YES